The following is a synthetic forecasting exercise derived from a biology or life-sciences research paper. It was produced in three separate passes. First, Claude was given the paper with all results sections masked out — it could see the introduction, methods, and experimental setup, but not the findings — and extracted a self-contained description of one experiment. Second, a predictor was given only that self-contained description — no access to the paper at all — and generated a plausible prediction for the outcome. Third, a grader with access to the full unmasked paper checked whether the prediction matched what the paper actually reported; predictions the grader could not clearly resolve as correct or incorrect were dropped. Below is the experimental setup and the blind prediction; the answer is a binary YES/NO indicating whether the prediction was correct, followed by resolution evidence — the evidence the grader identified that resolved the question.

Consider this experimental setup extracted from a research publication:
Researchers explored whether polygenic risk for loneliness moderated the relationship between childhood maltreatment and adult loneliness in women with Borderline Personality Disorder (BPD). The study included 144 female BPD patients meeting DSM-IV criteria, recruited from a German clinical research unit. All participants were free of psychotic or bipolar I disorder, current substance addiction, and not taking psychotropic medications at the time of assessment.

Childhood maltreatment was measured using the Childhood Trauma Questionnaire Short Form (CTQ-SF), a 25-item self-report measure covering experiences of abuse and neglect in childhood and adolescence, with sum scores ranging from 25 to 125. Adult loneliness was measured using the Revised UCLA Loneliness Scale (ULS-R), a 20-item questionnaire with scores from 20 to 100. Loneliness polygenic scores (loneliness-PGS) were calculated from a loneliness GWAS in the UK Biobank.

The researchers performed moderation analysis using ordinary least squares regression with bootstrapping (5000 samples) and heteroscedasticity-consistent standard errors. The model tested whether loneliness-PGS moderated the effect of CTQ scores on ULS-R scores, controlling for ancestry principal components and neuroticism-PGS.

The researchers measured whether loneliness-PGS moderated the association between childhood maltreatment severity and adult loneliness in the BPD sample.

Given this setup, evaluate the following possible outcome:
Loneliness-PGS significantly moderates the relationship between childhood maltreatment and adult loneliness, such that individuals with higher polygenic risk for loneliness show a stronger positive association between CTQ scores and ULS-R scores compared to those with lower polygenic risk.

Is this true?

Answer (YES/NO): NO